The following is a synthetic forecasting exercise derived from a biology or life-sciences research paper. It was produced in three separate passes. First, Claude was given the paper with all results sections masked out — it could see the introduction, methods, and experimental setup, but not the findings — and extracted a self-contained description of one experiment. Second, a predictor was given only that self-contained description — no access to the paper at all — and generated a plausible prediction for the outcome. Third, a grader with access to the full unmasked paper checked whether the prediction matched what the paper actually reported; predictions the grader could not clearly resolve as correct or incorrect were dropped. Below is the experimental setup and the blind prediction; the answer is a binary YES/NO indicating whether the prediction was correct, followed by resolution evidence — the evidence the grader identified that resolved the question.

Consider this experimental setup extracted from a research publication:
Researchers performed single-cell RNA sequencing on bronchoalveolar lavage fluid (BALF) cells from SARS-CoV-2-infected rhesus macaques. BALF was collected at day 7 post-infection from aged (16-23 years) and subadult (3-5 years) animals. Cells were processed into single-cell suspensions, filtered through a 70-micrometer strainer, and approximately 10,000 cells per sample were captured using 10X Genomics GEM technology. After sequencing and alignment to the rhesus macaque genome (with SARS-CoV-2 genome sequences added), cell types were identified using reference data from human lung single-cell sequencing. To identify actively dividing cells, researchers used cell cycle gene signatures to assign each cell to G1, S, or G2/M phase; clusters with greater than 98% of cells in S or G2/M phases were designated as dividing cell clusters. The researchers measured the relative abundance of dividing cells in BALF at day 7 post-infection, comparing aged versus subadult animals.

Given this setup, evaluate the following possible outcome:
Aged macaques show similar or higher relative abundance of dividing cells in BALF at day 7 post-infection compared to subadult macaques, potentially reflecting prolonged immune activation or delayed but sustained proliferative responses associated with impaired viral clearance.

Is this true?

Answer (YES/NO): NO